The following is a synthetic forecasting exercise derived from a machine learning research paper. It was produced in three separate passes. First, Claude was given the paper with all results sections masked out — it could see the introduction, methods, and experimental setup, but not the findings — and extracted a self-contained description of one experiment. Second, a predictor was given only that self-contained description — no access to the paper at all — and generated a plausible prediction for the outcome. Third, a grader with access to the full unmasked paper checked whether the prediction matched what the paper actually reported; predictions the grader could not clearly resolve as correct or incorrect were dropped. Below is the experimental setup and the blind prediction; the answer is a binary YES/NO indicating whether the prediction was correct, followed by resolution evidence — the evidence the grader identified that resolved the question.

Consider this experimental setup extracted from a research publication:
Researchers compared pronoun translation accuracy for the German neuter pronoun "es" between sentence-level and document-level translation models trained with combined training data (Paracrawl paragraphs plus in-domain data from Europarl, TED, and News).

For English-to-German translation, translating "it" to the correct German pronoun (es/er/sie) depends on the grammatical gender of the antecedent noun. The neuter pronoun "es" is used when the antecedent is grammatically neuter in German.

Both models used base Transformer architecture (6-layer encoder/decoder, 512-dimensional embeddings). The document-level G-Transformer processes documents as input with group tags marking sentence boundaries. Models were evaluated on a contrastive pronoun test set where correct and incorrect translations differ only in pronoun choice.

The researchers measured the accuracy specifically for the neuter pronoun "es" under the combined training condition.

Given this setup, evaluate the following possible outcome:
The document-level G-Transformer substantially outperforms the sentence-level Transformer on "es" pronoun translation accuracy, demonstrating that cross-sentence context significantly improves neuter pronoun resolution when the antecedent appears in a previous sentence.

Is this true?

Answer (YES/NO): NO